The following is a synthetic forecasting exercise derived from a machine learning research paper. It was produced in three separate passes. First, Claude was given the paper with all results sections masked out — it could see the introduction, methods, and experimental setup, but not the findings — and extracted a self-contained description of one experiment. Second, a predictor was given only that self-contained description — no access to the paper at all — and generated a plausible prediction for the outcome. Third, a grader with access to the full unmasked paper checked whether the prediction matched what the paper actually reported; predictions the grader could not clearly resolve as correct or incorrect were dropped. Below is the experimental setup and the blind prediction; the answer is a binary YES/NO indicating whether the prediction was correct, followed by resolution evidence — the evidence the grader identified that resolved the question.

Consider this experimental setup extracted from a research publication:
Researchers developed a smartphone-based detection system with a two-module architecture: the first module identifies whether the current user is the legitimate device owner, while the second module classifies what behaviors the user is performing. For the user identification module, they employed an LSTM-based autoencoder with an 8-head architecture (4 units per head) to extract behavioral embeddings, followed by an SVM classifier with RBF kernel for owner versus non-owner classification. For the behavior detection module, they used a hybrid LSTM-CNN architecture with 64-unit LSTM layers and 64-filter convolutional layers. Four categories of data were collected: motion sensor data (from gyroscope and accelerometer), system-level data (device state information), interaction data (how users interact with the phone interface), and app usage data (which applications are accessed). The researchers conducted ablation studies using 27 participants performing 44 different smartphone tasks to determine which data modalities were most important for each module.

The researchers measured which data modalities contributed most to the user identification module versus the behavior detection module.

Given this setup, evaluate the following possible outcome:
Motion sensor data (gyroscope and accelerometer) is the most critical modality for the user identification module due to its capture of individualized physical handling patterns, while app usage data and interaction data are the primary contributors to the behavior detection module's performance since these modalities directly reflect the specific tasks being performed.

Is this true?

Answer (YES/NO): YES